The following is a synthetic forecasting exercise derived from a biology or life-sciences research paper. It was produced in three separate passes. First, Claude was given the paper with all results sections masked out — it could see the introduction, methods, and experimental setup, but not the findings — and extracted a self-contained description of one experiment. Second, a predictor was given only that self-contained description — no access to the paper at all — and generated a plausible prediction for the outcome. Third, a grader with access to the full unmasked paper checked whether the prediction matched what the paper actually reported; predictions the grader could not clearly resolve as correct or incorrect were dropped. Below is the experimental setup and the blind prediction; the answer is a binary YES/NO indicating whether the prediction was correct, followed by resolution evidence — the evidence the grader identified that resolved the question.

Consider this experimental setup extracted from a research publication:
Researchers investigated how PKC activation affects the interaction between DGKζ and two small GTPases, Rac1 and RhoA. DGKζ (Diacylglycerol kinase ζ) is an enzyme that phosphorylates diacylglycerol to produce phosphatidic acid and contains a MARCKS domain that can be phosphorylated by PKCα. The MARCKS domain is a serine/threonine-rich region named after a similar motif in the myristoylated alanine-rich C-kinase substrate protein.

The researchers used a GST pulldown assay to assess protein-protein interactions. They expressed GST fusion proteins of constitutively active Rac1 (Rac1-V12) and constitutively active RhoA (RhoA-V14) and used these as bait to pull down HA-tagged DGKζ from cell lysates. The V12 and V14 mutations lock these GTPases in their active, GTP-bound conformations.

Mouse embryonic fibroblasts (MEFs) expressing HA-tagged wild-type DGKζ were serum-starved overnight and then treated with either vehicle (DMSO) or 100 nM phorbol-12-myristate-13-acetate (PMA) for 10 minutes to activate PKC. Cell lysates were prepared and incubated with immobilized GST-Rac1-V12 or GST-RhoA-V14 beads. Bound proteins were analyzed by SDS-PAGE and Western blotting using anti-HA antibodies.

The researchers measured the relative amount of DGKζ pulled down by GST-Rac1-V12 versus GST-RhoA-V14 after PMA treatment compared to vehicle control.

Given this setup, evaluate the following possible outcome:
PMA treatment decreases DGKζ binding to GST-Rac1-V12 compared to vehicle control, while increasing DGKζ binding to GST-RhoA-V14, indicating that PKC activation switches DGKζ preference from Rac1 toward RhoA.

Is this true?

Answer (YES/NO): YES